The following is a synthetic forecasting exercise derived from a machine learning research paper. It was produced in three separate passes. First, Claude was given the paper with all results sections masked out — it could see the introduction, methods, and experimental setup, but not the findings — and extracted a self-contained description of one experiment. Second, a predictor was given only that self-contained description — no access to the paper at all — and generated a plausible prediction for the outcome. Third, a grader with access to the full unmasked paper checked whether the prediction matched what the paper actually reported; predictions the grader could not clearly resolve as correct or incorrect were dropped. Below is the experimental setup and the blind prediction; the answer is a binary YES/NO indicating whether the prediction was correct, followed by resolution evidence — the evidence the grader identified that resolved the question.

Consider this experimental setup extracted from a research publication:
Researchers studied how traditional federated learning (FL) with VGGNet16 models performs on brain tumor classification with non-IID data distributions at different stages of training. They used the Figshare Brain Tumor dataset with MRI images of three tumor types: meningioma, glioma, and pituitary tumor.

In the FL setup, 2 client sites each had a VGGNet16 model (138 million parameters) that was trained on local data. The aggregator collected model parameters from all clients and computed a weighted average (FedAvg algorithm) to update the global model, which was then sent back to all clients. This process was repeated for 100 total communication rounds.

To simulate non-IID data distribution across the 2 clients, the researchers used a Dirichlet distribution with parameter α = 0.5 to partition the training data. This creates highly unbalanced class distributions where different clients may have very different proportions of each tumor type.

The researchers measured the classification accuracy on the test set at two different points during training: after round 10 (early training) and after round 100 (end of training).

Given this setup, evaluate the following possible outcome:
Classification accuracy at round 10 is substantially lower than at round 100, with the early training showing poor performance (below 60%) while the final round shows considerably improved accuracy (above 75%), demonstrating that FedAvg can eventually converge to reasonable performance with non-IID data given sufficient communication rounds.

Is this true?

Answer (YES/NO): YES